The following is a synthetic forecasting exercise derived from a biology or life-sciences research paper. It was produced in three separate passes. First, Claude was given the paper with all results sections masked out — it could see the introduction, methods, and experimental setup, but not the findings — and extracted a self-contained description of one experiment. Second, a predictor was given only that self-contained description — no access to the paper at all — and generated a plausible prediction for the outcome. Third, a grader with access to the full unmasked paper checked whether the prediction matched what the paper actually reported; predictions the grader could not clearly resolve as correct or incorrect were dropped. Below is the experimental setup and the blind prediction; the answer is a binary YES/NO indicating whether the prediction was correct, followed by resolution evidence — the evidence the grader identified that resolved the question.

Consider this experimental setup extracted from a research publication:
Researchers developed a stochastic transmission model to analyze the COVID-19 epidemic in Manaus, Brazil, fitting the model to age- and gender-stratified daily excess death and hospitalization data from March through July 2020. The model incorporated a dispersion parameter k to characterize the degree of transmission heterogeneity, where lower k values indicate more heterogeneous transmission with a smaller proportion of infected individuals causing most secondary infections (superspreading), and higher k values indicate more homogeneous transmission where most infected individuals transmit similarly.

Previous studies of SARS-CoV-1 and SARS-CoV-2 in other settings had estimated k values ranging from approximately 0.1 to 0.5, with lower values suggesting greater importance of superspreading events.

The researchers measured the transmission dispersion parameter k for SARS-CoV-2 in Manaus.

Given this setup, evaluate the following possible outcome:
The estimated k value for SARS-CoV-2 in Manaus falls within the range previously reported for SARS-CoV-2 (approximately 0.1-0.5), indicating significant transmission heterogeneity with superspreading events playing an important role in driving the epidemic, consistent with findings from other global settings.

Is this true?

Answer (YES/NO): NO